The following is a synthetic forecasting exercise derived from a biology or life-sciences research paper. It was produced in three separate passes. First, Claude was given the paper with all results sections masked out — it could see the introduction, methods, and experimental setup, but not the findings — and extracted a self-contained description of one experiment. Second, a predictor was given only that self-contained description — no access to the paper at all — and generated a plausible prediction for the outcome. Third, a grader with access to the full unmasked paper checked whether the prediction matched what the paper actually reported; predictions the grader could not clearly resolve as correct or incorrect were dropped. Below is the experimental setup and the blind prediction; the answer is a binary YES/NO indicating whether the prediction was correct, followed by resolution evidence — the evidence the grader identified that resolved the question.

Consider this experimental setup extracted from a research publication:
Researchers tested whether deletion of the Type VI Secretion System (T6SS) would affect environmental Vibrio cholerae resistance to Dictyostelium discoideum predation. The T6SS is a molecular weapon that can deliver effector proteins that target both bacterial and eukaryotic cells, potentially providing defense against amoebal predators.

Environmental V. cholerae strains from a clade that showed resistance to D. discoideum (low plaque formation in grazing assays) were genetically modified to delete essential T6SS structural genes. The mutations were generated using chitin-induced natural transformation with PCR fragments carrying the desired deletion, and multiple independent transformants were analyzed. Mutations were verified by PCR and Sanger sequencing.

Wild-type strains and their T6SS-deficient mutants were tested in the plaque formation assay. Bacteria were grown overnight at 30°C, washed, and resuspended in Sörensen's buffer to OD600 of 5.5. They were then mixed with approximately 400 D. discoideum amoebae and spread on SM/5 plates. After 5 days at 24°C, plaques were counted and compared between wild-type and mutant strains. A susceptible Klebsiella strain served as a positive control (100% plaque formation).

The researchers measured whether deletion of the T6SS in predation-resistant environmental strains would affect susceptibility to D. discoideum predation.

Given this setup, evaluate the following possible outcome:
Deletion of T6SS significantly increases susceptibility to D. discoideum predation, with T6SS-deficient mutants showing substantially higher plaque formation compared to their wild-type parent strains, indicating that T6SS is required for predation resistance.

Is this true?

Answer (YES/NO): YES